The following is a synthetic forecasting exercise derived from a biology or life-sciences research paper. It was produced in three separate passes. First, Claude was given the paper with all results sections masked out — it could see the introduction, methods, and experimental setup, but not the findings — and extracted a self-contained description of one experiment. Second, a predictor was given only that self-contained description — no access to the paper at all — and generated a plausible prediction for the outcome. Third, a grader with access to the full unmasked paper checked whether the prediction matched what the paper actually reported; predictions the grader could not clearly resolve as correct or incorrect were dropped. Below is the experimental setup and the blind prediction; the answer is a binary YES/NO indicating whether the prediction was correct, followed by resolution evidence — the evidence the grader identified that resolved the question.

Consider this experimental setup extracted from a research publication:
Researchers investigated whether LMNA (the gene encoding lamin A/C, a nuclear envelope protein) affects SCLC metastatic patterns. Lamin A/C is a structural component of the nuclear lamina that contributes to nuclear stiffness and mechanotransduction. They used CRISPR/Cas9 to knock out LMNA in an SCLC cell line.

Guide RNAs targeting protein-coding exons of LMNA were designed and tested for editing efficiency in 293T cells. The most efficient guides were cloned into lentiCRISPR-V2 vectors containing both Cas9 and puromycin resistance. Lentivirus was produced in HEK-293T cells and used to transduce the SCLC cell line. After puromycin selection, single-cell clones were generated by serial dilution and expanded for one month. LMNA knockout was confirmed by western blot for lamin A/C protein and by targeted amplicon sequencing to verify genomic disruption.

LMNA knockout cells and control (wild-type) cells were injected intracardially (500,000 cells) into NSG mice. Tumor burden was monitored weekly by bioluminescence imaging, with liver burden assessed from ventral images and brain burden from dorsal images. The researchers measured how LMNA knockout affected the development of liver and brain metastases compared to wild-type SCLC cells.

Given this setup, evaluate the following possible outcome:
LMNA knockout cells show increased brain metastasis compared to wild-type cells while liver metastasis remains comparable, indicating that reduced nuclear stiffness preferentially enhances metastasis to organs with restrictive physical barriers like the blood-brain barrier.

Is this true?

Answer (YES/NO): NO